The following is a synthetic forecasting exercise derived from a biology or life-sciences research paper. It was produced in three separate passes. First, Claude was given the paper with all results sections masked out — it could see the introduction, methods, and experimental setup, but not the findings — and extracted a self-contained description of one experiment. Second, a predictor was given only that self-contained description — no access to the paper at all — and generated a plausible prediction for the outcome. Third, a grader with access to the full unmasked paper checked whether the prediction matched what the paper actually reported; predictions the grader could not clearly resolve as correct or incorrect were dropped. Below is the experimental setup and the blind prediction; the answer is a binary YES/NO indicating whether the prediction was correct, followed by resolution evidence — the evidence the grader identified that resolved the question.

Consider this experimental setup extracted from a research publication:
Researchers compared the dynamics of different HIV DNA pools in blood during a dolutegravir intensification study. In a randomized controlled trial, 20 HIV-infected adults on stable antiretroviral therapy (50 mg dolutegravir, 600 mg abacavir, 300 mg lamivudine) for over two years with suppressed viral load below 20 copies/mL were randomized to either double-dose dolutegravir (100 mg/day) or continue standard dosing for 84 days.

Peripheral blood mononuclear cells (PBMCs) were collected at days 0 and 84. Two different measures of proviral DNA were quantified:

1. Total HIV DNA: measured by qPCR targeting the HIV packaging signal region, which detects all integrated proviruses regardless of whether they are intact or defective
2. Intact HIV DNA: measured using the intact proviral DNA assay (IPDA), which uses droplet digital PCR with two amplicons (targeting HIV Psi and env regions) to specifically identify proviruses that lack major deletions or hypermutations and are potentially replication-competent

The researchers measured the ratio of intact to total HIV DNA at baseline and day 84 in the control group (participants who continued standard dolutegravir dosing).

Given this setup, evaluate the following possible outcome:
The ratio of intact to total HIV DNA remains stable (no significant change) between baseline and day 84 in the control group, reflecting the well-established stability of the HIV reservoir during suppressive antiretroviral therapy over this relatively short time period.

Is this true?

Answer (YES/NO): YES